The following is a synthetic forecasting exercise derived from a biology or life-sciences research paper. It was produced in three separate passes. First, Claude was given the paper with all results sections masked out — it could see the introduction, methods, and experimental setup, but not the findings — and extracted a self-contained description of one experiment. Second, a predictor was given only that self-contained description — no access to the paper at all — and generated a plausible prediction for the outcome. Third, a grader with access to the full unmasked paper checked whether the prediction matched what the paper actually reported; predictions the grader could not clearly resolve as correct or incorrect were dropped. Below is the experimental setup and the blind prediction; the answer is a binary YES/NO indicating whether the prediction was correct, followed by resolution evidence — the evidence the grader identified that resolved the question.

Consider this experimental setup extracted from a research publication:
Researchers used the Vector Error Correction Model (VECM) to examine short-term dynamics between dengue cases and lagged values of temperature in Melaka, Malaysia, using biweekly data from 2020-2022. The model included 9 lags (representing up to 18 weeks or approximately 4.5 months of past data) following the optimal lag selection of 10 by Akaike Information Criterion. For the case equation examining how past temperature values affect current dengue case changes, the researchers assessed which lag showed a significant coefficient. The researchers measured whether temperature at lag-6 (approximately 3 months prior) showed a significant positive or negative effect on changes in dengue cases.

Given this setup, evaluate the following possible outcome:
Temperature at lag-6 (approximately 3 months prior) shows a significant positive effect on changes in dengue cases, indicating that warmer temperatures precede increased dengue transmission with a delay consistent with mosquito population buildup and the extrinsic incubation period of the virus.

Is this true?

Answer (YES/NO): NO